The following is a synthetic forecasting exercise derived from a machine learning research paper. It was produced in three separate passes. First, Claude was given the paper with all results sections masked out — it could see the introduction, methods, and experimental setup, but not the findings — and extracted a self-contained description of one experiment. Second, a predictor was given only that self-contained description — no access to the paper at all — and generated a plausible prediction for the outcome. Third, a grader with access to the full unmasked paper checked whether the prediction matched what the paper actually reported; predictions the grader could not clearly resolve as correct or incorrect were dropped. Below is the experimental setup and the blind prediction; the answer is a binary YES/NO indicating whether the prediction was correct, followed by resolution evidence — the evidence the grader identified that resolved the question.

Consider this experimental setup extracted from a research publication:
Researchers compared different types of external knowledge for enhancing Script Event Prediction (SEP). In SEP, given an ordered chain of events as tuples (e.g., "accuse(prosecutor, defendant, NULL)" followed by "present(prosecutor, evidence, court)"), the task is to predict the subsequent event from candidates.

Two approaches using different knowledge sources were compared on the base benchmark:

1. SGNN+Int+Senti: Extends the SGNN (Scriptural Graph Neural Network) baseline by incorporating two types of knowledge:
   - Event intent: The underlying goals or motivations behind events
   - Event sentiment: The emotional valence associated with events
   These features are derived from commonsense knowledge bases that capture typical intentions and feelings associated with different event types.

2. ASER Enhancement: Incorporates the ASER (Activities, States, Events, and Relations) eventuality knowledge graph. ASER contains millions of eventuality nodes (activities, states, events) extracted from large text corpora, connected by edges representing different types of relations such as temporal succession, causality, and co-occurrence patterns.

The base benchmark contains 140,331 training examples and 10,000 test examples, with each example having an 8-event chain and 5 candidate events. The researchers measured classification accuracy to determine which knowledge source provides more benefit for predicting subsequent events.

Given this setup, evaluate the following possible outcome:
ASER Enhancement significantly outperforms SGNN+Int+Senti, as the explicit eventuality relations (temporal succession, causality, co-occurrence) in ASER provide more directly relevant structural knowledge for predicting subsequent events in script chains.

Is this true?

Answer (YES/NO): YES